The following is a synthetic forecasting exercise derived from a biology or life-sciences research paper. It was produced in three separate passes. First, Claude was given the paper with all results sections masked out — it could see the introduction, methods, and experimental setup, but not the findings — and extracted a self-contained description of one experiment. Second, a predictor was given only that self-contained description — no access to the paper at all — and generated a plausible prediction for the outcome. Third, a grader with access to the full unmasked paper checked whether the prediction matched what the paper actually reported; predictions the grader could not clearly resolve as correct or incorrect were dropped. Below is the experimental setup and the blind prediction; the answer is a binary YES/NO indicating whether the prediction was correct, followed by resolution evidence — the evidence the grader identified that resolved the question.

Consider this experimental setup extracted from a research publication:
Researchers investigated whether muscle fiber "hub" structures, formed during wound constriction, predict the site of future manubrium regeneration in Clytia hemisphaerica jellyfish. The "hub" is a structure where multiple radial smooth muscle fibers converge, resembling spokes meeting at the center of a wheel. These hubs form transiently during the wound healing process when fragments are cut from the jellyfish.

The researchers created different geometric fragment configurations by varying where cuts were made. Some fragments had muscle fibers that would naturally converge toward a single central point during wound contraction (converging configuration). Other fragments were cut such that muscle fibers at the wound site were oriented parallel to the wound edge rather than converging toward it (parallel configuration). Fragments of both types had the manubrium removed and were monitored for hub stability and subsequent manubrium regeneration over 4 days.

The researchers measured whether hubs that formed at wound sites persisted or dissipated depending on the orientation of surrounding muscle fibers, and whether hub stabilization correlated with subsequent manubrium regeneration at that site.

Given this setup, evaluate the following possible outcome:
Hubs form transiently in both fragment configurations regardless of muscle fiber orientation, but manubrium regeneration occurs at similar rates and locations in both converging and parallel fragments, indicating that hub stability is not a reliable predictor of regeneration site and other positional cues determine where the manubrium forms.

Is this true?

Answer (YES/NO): NO